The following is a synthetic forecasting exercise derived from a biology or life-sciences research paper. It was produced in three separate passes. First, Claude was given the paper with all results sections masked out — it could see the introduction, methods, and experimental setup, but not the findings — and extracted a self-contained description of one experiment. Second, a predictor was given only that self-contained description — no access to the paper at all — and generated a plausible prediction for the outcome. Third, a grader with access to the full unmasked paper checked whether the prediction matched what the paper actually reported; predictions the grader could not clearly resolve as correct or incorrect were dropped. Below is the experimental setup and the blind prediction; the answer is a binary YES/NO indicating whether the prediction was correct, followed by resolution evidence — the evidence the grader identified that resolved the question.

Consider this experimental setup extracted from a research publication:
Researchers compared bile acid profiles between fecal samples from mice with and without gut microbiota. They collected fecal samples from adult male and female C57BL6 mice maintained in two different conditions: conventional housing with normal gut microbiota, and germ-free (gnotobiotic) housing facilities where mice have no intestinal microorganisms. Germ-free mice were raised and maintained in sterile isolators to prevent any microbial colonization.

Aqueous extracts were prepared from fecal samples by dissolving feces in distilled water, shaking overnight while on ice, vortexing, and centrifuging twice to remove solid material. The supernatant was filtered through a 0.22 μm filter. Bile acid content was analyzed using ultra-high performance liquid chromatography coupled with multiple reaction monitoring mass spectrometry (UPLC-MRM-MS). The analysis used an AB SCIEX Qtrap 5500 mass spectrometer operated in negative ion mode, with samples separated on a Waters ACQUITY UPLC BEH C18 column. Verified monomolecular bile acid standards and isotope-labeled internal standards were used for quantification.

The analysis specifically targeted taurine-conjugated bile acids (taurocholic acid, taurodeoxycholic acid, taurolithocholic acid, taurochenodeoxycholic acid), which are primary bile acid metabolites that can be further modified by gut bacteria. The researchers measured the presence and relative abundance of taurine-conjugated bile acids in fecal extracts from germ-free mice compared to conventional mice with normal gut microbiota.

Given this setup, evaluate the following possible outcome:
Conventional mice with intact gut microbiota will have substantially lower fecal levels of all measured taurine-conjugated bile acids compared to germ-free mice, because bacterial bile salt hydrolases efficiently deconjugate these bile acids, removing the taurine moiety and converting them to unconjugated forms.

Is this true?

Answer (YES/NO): NO